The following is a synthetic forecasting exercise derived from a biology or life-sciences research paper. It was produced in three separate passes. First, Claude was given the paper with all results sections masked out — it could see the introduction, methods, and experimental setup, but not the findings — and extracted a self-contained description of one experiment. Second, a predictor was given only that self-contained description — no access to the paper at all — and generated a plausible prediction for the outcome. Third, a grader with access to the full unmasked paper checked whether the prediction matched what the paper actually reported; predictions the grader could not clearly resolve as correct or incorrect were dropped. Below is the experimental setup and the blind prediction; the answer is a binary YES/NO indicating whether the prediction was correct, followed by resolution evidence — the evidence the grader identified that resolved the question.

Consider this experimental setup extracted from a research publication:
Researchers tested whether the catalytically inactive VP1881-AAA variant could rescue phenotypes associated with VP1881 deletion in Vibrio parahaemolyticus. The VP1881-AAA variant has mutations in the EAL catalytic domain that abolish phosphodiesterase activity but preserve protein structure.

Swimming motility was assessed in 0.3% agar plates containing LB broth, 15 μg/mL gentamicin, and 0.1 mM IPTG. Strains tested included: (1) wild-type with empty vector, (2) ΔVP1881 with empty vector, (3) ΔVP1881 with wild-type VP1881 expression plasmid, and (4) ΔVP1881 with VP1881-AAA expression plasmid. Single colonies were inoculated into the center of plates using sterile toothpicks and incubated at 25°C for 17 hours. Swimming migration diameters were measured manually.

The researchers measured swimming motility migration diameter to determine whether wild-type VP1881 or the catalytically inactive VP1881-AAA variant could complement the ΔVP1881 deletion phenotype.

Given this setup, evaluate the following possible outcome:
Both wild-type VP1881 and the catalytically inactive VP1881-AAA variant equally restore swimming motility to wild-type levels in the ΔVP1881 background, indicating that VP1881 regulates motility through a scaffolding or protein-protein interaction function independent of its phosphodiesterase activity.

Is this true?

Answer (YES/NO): NO